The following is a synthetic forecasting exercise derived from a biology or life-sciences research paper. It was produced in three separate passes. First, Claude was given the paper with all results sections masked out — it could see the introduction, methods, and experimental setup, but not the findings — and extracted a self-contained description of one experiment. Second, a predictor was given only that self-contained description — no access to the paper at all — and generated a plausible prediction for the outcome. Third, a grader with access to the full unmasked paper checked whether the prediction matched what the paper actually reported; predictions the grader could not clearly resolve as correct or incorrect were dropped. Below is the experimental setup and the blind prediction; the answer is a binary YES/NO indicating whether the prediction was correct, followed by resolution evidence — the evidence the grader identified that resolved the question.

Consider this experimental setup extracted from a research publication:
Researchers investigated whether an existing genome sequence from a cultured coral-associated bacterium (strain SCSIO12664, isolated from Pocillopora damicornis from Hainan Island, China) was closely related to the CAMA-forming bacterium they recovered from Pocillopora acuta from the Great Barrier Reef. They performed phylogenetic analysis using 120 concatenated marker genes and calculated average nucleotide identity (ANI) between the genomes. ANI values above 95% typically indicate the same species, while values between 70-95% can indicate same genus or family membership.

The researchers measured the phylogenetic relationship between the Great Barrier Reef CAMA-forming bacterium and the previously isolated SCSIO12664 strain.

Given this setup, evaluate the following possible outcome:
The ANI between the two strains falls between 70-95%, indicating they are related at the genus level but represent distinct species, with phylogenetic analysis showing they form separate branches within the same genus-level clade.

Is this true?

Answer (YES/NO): NO